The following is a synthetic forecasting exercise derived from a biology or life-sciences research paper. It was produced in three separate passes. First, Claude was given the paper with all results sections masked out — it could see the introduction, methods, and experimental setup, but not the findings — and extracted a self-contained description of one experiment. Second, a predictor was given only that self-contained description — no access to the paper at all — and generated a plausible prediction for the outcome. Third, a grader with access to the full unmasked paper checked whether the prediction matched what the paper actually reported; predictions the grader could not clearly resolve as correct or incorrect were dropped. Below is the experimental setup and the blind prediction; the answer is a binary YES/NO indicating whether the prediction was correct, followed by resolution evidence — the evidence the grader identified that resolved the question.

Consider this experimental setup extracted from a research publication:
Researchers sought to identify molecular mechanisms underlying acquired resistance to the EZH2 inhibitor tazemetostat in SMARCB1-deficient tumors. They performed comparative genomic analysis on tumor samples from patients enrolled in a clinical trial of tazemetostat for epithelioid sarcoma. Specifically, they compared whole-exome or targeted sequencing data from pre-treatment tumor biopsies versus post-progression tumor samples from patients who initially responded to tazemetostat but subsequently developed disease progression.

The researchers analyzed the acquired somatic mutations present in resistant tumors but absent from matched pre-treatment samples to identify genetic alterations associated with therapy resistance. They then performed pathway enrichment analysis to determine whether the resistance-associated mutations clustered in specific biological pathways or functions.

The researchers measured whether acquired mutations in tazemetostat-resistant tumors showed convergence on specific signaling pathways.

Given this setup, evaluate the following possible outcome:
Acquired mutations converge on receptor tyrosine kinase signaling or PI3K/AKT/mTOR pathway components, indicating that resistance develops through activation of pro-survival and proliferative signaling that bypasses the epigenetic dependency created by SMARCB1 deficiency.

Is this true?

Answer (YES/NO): NO